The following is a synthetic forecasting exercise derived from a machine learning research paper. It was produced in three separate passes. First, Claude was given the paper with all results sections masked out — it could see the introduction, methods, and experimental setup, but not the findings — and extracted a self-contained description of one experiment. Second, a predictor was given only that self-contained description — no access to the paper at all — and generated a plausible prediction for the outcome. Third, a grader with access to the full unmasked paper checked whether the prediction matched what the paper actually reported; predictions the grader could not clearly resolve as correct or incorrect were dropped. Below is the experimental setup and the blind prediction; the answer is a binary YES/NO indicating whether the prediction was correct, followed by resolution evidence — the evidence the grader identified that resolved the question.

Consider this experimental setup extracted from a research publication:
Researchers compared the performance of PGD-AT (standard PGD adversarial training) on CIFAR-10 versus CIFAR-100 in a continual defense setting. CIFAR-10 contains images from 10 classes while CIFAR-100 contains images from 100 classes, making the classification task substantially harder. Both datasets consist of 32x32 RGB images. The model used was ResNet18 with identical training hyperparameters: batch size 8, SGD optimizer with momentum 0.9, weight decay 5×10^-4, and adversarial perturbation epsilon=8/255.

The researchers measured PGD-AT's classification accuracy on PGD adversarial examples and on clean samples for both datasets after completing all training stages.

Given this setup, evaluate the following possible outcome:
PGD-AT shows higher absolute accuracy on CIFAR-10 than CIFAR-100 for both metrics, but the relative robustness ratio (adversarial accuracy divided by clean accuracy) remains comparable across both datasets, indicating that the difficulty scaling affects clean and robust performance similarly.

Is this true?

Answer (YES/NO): NO